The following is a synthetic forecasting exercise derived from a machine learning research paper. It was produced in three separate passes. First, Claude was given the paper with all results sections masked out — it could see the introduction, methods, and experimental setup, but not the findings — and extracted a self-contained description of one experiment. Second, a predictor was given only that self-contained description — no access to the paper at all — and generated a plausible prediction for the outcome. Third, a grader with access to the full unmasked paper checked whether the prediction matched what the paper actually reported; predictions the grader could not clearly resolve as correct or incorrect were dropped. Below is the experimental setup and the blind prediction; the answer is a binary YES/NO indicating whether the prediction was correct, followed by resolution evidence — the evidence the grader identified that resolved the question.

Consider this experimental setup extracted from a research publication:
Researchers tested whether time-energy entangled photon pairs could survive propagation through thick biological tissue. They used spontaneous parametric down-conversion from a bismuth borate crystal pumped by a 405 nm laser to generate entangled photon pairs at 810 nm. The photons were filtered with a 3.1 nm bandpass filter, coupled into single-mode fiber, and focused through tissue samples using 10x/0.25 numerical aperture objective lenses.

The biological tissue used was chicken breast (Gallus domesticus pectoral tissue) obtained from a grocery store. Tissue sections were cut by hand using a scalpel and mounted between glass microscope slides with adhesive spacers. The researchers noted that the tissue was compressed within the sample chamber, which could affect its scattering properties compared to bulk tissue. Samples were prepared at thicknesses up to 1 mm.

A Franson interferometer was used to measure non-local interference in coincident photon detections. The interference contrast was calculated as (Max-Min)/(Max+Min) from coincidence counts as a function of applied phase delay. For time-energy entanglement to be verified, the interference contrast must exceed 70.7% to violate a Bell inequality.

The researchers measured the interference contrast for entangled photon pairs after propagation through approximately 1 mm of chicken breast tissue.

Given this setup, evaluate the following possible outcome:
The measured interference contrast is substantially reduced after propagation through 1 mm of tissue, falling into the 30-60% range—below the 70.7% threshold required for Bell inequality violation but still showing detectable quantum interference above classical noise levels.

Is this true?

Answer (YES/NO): NO